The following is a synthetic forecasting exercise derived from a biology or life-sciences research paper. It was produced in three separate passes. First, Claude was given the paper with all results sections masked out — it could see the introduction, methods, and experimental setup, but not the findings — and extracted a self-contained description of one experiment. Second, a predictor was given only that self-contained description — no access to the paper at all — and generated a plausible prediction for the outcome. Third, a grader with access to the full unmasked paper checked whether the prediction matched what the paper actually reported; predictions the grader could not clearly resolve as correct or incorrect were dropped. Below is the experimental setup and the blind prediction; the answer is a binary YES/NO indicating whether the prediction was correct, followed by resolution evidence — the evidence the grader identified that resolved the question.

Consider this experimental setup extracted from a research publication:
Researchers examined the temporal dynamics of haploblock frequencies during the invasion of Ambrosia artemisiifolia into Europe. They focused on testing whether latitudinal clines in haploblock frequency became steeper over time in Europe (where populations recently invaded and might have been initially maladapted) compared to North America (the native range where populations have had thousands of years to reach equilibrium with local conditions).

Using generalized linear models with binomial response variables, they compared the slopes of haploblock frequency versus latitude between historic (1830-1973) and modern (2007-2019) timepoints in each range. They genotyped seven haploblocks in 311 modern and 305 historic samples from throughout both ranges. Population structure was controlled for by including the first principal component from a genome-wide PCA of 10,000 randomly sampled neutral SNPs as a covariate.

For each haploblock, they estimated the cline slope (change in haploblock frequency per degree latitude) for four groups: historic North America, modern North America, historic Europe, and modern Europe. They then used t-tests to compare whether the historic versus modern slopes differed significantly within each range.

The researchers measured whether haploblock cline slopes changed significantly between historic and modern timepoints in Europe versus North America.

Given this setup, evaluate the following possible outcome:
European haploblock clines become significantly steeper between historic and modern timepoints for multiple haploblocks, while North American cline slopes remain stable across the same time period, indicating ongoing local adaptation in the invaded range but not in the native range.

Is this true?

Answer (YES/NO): YES